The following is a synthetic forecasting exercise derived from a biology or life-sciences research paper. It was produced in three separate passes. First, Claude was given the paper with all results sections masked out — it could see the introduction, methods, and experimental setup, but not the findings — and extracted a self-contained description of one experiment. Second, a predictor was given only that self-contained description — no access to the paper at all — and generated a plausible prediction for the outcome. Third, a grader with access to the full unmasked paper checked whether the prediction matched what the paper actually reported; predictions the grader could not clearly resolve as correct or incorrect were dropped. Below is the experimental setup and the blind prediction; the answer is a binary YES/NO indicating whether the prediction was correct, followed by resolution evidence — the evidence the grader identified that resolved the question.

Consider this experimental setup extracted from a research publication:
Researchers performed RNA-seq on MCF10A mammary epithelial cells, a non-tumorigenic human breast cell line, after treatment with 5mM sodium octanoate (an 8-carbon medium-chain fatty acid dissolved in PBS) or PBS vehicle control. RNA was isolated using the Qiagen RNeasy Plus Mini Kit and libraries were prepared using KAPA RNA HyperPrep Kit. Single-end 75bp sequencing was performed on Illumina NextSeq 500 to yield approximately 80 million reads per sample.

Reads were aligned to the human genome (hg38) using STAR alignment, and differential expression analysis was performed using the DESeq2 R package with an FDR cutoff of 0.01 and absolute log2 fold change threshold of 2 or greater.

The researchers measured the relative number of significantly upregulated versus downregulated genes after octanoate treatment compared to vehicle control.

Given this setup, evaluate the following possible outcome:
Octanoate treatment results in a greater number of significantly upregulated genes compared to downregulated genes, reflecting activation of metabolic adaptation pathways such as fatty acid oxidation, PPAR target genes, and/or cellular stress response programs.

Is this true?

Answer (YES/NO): NO